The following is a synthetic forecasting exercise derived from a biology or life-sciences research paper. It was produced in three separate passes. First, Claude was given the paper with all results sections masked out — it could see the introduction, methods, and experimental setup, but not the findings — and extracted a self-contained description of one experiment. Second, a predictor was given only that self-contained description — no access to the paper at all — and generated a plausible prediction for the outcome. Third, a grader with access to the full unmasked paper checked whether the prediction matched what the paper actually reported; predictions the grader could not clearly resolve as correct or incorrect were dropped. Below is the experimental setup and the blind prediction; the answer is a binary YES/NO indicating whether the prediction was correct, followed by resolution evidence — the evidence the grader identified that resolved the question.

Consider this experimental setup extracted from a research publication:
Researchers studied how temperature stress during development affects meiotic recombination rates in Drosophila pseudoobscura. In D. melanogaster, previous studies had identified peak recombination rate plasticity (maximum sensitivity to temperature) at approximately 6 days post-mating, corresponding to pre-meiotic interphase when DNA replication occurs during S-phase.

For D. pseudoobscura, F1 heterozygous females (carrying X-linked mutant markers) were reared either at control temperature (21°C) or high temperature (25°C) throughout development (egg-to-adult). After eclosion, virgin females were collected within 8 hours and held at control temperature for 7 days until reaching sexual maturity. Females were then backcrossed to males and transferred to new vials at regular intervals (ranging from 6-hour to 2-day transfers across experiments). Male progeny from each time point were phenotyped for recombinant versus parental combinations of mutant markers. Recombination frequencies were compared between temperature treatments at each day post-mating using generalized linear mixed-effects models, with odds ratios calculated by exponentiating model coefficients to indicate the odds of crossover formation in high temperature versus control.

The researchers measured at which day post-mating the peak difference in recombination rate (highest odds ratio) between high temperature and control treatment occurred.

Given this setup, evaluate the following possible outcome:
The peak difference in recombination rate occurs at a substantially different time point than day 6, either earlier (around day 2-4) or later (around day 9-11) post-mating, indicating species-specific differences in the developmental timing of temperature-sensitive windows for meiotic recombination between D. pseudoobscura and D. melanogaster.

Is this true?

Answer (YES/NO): YES